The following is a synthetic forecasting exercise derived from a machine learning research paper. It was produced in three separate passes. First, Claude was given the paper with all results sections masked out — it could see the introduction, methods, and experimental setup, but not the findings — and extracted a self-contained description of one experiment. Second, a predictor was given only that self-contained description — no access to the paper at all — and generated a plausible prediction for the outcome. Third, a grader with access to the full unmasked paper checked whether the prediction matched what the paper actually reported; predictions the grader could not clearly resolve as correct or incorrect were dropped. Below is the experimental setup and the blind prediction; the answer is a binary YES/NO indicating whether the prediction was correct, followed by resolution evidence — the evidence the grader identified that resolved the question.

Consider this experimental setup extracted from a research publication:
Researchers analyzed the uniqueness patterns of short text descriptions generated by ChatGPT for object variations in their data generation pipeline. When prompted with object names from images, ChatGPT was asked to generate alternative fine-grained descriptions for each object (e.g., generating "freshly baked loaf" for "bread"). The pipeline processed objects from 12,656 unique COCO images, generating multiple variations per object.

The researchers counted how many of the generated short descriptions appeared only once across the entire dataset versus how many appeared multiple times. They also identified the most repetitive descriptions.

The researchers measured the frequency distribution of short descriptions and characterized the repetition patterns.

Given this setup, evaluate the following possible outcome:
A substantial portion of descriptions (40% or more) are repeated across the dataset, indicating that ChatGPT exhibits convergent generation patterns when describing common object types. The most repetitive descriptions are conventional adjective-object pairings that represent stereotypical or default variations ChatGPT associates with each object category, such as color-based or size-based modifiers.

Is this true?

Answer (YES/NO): NO